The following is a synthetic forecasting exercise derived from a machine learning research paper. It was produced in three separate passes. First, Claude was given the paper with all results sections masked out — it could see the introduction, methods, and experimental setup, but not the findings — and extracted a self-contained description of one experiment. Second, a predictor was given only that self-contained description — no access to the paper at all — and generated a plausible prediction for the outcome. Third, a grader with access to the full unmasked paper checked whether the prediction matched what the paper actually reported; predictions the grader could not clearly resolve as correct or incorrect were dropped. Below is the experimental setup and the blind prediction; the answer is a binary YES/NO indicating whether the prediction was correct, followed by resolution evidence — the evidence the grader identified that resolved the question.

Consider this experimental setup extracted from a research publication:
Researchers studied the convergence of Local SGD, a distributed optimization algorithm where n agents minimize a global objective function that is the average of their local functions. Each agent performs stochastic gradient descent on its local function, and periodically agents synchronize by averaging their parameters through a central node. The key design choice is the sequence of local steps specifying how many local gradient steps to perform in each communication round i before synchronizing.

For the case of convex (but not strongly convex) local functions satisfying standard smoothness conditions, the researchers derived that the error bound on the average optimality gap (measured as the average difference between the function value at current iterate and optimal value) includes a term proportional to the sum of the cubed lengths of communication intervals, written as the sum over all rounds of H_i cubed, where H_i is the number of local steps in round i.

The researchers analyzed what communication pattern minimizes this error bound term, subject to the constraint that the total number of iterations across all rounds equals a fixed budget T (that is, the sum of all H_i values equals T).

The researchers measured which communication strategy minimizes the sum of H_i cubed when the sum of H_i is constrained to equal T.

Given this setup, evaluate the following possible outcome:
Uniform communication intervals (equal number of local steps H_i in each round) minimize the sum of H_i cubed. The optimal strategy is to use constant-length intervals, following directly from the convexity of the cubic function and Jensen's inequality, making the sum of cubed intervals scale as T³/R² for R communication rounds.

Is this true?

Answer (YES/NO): YES